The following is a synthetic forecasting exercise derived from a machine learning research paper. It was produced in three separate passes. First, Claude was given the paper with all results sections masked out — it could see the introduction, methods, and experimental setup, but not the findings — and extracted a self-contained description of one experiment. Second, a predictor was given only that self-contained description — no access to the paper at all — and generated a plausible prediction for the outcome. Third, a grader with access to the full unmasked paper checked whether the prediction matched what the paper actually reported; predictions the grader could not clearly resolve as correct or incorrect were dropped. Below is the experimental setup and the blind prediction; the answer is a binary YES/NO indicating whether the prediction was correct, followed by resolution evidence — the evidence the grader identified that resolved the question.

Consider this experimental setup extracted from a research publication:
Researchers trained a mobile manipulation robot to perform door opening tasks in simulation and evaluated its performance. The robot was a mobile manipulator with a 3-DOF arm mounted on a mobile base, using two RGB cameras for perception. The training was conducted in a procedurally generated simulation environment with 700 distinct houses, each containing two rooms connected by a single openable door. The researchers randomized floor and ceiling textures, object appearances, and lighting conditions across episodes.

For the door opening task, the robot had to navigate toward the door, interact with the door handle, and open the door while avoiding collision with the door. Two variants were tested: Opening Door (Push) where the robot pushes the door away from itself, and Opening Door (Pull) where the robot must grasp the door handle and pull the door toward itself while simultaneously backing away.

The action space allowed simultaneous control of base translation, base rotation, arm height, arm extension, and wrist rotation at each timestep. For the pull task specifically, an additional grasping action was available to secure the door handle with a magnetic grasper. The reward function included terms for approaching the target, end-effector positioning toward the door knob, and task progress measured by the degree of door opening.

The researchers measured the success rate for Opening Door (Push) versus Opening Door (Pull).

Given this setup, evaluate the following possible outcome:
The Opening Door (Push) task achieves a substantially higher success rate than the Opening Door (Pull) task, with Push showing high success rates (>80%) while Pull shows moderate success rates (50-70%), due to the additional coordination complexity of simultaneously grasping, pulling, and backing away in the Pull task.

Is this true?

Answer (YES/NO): NO